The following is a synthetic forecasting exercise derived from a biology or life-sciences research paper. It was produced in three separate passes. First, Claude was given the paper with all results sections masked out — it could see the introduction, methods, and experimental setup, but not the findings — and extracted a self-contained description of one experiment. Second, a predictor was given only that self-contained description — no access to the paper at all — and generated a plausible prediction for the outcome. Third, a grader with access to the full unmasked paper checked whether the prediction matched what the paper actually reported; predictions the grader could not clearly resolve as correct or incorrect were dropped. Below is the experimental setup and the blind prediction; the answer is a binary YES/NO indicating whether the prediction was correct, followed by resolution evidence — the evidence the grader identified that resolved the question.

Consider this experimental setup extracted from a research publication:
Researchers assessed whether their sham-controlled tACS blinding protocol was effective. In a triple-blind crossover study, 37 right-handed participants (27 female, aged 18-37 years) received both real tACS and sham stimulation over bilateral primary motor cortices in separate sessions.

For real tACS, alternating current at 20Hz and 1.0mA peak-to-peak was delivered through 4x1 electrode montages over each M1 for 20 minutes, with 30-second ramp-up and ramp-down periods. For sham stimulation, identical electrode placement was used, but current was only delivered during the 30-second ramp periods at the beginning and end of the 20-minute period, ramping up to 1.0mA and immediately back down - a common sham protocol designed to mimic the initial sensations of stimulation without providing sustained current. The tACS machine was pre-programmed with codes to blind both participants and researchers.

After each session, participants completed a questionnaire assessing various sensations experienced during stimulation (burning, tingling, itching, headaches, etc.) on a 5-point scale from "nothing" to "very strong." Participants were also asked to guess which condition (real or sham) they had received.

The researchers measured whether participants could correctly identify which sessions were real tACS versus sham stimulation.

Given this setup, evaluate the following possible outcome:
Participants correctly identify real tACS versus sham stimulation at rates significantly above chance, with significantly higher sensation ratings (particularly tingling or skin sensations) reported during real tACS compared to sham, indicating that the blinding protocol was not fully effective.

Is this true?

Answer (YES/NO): NO